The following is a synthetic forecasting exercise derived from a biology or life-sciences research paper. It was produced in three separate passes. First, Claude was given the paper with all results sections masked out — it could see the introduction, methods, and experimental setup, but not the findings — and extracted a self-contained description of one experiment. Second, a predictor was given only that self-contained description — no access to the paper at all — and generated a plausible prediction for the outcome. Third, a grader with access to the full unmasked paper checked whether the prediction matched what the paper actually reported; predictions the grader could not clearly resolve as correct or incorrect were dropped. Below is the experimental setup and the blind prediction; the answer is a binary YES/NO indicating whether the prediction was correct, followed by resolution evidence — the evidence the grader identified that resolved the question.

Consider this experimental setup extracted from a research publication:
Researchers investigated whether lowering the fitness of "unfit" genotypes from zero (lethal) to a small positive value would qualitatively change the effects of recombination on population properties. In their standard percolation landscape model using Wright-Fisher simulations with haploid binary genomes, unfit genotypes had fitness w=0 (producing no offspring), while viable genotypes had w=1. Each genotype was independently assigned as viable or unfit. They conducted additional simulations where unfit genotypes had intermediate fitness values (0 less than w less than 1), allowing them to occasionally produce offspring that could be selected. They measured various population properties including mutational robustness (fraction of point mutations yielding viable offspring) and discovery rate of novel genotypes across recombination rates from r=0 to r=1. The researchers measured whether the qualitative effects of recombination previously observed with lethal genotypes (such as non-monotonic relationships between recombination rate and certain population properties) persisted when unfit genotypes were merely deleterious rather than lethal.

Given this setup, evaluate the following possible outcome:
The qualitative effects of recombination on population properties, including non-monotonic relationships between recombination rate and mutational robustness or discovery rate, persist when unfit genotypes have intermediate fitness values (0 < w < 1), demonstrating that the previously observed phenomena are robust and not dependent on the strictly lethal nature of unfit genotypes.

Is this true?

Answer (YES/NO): YES